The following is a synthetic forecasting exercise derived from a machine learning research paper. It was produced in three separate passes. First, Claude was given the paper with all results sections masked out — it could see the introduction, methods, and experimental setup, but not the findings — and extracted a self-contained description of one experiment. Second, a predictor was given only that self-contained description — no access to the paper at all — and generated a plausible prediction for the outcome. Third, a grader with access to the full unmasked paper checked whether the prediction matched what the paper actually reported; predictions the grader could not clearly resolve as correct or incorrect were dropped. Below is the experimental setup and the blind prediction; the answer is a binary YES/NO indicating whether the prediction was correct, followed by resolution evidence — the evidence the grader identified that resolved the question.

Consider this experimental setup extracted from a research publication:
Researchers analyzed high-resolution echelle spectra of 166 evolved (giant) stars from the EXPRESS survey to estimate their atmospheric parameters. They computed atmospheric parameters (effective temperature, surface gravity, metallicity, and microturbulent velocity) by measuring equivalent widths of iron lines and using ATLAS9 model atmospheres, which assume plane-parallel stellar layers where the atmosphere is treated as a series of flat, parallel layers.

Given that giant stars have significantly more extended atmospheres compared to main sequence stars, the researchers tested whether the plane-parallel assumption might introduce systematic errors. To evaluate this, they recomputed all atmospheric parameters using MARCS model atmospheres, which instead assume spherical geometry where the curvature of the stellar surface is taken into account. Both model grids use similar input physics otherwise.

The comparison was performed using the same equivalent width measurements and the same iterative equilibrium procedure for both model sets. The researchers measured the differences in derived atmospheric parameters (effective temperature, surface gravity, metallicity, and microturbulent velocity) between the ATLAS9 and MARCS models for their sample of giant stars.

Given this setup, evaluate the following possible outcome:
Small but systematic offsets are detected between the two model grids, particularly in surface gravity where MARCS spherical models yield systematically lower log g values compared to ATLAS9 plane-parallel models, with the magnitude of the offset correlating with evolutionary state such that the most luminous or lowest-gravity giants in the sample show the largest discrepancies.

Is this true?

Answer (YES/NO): NO